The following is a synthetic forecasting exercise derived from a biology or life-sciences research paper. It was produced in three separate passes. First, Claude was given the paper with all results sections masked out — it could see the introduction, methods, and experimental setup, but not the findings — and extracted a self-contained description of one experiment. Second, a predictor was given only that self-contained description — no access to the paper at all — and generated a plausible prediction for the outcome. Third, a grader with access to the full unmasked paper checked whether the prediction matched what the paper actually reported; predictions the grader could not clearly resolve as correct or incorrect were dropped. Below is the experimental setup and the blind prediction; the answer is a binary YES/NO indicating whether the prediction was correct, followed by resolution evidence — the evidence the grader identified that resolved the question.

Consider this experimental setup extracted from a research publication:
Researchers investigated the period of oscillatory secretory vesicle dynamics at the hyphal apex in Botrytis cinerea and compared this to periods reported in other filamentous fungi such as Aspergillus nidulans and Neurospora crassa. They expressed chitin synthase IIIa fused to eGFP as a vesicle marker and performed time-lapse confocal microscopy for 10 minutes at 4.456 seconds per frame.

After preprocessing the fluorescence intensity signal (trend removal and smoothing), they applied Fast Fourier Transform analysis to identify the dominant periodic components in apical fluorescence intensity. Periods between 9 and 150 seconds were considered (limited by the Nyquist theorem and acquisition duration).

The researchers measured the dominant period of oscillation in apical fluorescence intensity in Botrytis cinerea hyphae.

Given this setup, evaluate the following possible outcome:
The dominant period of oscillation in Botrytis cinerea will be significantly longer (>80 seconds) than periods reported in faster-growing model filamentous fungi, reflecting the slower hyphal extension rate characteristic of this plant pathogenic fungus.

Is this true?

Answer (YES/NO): NO